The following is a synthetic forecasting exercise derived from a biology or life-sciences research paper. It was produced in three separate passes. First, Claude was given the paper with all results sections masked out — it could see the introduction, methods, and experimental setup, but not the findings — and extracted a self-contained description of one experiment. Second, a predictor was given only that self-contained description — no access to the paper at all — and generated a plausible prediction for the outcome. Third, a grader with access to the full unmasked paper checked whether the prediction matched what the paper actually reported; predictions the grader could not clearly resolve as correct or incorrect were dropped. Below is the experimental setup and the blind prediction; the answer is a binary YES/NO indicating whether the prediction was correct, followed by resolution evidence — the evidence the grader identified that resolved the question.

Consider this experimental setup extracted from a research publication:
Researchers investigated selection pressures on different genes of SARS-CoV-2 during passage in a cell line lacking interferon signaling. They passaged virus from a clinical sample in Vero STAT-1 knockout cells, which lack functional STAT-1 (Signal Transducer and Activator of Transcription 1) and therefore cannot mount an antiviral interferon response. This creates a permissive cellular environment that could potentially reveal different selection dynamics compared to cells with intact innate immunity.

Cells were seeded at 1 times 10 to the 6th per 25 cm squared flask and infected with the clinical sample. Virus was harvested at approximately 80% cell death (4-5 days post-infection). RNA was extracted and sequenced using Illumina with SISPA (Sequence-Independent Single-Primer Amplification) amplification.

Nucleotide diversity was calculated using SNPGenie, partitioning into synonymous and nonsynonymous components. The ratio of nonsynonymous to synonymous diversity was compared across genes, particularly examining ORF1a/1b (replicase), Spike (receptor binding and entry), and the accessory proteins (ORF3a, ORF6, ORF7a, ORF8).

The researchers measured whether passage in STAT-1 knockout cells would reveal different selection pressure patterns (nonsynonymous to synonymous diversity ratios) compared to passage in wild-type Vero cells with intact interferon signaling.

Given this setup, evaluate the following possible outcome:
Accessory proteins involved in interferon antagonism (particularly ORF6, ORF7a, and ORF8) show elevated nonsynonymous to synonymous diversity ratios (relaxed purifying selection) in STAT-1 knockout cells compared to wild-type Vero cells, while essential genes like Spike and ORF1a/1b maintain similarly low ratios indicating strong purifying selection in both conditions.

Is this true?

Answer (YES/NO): NO